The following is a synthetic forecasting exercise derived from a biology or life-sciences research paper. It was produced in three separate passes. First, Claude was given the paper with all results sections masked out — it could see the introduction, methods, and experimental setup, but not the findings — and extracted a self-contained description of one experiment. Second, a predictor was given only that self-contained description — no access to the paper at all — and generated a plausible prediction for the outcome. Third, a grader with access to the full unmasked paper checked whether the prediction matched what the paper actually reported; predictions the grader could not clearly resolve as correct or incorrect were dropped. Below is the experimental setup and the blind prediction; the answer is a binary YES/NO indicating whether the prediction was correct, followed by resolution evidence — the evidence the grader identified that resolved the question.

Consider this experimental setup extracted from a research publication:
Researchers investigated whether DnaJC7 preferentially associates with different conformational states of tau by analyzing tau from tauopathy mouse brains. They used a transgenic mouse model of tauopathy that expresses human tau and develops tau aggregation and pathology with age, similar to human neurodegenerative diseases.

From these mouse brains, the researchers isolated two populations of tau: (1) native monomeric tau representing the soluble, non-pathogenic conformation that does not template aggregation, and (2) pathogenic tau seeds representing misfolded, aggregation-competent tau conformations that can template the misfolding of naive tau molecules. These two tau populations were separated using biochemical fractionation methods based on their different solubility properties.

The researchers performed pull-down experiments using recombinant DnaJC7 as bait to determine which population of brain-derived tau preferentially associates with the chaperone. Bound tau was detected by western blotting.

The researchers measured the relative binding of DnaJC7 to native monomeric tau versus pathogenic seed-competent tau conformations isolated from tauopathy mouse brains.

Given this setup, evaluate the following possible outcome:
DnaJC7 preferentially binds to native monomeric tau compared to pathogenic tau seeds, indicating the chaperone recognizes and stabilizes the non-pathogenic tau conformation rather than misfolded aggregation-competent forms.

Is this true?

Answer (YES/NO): YES